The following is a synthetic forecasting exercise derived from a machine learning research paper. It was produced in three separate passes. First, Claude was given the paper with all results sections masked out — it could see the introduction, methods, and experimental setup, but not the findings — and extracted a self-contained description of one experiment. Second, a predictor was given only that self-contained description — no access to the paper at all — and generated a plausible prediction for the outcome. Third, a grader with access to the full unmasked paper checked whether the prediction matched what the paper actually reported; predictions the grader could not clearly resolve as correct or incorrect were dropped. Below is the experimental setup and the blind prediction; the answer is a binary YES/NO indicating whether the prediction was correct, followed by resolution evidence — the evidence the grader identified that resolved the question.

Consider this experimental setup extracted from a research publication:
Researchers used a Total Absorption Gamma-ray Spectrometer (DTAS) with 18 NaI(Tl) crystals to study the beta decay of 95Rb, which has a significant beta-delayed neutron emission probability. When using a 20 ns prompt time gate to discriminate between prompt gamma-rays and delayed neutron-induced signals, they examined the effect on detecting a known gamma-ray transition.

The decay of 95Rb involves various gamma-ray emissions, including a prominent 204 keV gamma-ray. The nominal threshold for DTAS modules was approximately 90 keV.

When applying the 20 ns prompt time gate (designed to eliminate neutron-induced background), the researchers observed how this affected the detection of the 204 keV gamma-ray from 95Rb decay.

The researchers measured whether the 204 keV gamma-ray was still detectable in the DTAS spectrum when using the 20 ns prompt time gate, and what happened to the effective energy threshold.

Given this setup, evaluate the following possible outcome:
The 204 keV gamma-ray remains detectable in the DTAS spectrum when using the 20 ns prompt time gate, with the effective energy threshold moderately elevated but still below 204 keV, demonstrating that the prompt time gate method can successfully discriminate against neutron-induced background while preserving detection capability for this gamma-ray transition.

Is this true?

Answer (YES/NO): NO